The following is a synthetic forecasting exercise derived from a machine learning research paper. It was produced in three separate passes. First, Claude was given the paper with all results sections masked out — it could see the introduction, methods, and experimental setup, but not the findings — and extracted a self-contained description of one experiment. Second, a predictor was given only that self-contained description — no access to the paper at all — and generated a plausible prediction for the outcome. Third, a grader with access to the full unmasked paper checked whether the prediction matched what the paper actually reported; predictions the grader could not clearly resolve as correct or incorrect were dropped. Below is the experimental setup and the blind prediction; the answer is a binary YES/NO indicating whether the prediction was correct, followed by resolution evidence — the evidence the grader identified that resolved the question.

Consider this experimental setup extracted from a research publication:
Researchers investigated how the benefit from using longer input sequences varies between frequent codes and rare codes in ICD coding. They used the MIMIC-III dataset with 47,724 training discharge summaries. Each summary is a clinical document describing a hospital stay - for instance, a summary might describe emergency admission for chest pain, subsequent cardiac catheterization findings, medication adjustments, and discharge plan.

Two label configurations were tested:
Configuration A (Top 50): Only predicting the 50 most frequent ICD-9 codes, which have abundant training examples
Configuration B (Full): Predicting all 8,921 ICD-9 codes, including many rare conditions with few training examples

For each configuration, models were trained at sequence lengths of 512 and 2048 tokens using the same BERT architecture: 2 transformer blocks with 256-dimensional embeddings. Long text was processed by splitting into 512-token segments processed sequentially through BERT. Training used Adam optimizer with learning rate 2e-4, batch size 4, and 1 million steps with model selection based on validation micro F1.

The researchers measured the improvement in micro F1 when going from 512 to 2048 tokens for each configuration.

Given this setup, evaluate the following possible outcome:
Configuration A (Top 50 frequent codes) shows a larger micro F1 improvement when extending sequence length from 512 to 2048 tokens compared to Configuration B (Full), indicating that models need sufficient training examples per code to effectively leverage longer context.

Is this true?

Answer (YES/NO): NO